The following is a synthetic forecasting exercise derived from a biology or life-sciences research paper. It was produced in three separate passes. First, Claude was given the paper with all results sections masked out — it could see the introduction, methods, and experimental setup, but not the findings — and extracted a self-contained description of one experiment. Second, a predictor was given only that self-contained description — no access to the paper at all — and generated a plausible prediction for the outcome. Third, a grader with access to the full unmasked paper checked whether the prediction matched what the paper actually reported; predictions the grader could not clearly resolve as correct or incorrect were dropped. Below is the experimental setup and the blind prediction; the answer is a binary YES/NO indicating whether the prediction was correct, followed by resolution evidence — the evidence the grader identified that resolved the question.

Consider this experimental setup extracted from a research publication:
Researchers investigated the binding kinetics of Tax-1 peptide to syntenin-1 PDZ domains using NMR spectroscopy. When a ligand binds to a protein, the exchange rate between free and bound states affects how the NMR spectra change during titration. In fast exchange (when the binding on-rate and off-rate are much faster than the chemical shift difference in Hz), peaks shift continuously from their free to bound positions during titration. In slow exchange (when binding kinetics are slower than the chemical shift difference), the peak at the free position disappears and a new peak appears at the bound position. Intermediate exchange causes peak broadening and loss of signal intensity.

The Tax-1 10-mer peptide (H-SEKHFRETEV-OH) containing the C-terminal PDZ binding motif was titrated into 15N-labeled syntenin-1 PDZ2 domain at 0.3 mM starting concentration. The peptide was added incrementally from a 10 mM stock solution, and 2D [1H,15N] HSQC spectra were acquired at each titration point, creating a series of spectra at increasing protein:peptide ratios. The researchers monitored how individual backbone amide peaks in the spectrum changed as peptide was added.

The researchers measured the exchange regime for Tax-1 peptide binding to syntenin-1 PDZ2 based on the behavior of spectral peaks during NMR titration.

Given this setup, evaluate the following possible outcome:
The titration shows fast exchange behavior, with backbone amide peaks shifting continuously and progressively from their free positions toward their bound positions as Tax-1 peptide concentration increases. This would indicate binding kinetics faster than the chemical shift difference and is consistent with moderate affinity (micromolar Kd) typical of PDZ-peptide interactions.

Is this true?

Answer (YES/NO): NO